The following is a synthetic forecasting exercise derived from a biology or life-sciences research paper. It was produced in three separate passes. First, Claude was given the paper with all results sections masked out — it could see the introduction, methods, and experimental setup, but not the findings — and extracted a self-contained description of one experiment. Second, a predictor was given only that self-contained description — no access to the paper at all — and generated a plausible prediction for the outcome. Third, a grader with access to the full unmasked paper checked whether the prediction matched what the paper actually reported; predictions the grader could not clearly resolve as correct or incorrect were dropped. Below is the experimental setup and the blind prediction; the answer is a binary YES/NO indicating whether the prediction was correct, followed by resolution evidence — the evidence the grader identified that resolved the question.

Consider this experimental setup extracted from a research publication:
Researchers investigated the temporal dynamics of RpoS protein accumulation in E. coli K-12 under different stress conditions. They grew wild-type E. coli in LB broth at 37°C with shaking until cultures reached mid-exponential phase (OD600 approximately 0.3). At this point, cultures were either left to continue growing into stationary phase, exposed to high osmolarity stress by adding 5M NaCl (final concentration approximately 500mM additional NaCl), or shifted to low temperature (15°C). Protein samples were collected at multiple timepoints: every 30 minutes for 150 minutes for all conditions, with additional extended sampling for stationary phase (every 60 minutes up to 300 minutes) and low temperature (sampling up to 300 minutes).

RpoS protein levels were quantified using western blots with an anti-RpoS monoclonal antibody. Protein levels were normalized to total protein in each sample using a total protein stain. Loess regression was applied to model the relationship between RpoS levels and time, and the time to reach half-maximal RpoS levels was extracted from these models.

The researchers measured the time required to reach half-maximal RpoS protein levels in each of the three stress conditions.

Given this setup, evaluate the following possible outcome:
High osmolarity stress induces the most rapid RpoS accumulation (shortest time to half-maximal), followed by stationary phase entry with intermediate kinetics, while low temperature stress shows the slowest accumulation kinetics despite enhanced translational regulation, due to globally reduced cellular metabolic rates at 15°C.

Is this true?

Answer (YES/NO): YES